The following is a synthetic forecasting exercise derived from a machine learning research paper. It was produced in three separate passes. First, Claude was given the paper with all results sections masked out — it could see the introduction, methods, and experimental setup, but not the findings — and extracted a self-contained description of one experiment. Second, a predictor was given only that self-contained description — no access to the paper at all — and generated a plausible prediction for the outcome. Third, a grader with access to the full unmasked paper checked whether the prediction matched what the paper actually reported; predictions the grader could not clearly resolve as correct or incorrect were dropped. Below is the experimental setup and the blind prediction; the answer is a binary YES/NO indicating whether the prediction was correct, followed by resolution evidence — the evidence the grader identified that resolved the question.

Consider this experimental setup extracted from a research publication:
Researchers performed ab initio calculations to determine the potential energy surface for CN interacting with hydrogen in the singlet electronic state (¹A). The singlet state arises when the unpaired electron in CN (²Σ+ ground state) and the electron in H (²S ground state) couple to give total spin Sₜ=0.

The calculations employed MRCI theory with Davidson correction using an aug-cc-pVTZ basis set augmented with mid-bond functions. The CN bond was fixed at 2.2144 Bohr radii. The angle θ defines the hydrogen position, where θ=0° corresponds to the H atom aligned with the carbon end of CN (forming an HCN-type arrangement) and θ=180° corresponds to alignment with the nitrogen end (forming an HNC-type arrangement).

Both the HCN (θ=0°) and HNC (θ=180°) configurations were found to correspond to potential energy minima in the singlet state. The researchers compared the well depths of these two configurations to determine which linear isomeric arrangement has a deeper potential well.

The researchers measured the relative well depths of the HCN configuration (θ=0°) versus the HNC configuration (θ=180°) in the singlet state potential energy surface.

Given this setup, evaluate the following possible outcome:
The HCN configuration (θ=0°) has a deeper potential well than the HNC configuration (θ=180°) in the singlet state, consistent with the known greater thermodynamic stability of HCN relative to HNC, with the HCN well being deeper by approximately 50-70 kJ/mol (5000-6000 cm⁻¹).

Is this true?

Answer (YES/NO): YES